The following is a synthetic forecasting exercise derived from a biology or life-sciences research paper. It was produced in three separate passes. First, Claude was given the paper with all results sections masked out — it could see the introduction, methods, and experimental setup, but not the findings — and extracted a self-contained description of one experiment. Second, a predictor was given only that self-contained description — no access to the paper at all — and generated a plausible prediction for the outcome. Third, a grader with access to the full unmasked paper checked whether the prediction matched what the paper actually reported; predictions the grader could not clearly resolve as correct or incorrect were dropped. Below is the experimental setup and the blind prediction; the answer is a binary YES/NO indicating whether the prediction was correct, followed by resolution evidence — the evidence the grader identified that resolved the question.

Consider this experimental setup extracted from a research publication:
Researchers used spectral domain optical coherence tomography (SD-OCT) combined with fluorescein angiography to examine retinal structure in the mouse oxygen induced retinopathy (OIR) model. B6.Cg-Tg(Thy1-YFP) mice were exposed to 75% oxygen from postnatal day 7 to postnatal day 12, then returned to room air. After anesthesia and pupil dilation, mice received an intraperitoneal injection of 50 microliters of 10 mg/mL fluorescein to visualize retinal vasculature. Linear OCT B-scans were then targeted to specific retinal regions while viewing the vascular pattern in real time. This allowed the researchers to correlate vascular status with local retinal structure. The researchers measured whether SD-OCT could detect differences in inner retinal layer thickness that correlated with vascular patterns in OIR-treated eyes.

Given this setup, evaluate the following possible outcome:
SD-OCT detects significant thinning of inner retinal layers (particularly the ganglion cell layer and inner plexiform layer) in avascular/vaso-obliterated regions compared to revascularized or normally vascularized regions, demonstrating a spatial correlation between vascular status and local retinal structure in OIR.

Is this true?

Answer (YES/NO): NO